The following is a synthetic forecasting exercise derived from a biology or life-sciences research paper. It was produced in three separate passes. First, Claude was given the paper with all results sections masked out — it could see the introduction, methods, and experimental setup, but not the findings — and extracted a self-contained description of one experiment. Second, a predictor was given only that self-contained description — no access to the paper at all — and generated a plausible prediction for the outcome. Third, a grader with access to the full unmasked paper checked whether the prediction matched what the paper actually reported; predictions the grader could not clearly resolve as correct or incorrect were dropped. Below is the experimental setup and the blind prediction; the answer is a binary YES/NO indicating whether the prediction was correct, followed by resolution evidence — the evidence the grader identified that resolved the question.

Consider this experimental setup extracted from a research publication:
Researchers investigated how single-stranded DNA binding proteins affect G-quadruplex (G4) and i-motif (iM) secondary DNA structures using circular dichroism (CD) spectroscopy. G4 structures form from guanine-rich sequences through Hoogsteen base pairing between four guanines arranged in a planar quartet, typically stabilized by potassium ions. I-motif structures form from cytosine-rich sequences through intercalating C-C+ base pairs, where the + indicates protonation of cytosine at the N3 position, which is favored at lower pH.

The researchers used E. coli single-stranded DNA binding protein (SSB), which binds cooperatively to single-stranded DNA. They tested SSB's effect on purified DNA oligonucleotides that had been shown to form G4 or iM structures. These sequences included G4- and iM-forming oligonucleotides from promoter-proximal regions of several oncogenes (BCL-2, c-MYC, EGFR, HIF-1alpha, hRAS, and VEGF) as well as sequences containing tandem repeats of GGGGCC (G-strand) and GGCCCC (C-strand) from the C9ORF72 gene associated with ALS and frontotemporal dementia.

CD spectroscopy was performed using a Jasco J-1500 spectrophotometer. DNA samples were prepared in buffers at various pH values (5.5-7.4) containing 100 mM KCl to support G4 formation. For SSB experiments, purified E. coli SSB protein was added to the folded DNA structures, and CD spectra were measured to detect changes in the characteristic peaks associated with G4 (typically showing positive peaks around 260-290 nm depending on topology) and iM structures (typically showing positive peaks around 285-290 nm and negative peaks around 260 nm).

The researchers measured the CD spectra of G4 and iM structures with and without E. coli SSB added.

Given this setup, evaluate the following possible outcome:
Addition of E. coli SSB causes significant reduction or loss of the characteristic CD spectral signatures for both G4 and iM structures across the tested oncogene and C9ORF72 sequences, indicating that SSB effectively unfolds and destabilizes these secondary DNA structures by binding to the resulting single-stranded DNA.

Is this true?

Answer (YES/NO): NO